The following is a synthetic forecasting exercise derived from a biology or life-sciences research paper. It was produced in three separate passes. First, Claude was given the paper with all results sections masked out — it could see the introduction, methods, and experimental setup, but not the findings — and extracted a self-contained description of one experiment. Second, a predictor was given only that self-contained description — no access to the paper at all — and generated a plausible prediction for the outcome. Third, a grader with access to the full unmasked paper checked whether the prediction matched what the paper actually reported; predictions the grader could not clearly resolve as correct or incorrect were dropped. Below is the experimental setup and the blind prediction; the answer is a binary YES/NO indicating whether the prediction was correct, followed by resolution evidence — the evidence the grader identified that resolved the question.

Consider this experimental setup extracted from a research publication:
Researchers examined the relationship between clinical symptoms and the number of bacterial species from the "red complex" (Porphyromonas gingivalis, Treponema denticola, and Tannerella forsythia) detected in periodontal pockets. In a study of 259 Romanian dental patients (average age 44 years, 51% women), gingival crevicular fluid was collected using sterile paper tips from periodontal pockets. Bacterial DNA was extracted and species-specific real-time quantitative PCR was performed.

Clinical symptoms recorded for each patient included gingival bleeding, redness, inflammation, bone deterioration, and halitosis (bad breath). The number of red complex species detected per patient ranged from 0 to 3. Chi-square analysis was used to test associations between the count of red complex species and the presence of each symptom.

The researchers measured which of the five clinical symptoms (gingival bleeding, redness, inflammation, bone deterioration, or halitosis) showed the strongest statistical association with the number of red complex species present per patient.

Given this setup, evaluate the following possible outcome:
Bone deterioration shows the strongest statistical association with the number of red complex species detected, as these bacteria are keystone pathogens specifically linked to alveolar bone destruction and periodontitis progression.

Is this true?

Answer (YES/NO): NO